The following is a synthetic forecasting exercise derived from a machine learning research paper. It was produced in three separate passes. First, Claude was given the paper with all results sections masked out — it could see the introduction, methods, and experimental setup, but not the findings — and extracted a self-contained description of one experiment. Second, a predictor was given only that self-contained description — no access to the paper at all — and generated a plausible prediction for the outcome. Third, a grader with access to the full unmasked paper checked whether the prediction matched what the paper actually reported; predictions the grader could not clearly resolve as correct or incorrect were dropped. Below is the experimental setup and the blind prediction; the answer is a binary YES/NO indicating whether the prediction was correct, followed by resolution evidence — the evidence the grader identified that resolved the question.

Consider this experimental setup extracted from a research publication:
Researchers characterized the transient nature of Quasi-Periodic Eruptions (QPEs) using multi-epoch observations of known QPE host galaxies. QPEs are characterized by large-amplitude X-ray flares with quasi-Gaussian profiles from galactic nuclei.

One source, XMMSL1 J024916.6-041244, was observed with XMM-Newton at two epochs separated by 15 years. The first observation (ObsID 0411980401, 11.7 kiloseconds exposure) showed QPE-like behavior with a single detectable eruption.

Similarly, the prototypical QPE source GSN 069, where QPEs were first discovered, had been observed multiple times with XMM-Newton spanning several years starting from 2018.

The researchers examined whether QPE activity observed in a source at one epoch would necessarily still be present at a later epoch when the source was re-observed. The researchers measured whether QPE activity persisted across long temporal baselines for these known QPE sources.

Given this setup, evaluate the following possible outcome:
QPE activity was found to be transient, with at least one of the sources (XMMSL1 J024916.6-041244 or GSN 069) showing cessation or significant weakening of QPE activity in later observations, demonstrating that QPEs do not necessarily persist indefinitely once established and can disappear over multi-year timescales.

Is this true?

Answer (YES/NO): YES